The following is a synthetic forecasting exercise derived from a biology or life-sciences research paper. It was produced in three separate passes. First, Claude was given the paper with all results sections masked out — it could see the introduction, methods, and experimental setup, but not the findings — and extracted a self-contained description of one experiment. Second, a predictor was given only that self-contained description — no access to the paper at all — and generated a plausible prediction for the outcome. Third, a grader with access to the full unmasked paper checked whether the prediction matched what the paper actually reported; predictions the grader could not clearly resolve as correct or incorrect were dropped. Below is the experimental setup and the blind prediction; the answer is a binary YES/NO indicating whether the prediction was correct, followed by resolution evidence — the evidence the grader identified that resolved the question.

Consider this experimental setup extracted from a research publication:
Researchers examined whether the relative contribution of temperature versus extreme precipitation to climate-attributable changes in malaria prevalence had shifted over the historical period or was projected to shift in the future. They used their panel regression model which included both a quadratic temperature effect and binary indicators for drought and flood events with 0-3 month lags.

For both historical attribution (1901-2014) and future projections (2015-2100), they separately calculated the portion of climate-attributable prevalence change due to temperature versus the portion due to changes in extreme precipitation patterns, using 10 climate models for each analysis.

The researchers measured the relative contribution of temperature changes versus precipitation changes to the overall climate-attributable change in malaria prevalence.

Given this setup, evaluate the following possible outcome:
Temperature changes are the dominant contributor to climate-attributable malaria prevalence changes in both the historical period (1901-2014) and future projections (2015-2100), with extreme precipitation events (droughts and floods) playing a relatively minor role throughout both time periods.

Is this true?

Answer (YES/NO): YES